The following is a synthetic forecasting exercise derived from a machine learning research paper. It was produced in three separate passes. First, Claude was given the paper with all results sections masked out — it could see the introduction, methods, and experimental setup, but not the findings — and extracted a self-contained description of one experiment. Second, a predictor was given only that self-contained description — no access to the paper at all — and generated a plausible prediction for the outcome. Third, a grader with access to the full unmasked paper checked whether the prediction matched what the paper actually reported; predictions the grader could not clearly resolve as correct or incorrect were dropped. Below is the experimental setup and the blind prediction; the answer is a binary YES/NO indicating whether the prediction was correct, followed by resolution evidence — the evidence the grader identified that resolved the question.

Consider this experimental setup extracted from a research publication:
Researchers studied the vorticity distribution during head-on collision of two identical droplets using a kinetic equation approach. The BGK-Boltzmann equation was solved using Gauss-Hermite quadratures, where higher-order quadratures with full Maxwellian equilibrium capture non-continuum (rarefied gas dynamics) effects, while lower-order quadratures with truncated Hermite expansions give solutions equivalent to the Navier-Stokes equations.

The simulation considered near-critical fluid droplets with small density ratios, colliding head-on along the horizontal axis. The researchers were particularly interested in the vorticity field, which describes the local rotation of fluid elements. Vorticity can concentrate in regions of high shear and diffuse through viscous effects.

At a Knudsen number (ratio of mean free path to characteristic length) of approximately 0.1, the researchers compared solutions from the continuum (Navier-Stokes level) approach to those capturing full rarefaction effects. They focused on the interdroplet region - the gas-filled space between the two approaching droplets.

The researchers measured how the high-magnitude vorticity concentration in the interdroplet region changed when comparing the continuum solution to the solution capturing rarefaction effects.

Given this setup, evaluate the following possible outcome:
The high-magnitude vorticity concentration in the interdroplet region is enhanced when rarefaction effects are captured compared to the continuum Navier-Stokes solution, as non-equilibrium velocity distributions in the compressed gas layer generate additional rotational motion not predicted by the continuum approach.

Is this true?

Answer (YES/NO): NO